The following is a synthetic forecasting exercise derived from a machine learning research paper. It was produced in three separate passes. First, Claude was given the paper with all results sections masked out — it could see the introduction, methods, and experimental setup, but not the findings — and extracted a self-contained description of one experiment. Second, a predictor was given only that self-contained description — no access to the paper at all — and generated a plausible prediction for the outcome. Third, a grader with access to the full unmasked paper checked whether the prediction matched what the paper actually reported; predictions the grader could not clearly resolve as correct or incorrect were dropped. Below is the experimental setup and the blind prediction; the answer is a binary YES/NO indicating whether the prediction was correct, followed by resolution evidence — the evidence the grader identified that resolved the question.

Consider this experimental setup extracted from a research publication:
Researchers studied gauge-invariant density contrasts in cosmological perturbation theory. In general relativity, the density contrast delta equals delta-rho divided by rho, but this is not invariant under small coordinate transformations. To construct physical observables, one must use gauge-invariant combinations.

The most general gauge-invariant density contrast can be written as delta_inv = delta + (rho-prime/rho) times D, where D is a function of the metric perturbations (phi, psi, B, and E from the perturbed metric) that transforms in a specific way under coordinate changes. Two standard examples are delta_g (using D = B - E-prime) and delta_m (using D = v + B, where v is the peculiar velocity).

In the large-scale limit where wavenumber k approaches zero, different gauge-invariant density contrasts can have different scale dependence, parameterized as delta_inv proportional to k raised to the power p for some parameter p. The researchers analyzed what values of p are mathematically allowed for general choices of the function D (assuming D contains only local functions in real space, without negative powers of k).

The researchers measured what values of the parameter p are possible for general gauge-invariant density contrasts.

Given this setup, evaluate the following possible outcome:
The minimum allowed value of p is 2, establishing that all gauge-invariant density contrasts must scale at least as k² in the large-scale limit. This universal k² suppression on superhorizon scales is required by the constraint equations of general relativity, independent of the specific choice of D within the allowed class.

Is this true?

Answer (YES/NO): NO